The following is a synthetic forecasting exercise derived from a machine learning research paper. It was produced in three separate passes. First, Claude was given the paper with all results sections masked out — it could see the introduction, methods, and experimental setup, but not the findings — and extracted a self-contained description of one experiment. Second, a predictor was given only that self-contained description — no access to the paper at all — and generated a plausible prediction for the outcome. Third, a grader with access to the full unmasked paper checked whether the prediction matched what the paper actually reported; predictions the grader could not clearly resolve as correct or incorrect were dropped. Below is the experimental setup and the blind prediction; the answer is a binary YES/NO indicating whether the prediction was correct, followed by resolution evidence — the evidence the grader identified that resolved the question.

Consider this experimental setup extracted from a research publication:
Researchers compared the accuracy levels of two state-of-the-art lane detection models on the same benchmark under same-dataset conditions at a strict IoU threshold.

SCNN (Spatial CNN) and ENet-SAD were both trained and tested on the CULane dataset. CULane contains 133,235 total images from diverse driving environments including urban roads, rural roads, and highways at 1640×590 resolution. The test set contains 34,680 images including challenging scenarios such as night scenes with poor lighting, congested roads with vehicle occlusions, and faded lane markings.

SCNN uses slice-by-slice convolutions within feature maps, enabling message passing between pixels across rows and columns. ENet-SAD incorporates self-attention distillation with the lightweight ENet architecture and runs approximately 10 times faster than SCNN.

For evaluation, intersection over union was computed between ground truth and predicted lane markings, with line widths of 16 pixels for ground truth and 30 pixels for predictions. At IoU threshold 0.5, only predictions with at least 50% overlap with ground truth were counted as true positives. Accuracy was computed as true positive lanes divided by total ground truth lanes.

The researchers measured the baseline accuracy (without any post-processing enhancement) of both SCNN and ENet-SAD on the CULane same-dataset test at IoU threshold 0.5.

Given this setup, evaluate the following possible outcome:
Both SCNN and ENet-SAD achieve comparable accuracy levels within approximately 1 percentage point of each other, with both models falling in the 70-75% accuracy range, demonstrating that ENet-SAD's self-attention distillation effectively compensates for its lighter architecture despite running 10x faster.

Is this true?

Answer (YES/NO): NO